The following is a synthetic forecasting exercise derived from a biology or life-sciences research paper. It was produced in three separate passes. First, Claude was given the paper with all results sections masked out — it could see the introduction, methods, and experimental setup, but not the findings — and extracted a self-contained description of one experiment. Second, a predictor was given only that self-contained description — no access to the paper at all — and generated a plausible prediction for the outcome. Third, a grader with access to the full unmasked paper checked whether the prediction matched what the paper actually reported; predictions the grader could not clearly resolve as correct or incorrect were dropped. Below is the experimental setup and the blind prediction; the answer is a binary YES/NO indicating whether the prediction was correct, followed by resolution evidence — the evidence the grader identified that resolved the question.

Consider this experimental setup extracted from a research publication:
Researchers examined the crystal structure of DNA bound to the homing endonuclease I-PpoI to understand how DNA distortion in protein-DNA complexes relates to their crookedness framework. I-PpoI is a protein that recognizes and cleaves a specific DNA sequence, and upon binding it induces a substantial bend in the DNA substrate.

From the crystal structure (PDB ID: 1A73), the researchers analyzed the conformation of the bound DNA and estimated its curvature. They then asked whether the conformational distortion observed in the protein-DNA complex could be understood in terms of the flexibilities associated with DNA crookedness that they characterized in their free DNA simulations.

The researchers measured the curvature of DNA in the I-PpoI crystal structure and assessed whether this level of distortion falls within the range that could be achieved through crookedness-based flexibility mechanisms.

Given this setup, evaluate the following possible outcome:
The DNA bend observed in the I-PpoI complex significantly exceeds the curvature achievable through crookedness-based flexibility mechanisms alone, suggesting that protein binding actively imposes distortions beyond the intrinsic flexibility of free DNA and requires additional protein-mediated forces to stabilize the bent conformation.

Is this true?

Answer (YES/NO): NO